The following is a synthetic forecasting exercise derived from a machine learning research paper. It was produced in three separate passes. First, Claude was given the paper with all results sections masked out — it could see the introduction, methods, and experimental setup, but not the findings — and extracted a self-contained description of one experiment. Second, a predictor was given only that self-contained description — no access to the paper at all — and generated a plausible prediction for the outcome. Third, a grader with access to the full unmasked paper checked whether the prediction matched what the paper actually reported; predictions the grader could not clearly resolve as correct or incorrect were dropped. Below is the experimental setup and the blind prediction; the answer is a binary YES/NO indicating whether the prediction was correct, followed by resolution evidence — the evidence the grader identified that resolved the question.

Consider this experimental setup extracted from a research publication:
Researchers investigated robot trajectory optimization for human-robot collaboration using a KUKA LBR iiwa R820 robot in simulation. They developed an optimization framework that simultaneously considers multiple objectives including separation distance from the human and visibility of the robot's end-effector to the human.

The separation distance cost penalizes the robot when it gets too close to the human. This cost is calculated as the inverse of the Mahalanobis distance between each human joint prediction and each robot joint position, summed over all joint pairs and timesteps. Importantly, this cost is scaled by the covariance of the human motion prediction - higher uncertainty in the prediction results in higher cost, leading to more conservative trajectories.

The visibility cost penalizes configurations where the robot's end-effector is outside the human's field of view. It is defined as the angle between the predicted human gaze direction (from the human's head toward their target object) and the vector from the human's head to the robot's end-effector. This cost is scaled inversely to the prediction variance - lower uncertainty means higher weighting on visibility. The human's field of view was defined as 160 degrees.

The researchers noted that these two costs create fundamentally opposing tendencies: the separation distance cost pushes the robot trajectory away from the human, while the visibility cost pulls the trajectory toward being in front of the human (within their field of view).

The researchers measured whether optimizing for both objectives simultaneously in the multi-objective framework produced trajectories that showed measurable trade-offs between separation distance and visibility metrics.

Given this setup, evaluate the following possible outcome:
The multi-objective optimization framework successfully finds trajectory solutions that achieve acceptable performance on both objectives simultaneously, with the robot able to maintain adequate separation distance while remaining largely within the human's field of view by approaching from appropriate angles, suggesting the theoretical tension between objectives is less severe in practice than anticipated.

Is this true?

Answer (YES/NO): YES